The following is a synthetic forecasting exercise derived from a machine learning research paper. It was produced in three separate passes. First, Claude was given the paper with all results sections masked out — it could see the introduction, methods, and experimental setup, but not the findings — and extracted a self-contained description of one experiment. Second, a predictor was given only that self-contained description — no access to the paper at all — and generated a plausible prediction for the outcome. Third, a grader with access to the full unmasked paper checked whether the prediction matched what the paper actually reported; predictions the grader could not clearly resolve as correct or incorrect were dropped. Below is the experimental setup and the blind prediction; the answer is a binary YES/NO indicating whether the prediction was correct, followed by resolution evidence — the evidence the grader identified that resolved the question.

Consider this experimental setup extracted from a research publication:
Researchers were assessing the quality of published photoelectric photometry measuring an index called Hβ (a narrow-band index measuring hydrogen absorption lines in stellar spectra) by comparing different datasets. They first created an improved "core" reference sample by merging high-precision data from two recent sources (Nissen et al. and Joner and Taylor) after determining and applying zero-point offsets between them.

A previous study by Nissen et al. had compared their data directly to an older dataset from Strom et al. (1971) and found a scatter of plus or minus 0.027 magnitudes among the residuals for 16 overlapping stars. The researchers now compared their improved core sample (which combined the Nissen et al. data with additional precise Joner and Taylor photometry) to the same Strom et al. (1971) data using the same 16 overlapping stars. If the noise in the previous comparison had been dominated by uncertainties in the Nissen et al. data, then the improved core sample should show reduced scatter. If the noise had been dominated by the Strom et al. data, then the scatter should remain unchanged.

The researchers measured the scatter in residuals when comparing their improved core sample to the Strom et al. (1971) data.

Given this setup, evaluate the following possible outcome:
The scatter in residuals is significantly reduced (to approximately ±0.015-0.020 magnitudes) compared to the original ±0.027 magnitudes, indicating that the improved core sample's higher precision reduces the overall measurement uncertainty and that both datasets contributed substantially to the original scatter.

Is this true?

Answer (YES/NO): NO